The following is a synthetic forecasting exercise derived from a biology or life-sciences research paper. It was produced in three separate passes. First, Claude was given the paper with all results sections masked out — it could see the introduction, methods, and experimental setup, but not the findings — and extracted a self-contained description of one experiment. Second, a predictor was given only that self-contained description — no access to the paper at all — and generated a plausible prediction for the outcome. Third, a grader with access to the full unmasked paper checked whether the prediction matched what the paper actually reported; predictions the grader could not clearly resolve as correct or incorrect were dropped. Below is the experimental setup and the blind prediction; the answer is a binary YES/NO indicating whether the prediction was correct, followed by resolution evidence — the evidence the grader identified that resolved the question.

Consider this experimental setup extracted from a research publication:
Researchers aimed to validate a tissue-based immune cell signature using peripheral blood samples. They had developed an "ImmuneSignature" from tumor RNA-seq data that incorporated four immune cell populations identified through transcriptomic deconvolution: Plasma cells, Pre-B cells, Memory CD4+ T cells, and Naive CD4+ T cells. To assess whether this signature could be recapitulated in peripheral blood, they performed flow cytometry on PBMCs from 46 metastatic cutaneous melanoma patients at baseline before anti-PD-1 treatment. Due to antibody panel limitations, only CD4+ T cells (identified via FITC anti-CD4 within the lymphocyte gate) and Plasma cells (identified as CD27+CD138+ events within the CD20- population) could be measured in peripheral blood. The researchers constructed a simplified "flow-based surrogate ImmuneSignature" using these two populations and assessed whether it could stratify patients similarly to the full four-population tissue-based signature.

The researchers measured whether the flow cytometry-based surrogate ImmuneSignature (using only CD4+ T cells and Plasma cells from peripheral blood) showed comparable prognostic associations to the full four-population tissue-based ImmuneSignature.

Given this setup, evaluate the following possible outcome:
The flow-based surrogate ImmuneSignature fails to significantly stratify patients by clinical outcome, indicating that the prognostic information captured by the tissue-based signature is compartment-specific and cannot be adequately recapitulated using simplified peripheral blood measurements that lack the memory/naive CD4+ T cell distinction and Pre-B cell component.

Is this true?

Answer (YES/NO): NO